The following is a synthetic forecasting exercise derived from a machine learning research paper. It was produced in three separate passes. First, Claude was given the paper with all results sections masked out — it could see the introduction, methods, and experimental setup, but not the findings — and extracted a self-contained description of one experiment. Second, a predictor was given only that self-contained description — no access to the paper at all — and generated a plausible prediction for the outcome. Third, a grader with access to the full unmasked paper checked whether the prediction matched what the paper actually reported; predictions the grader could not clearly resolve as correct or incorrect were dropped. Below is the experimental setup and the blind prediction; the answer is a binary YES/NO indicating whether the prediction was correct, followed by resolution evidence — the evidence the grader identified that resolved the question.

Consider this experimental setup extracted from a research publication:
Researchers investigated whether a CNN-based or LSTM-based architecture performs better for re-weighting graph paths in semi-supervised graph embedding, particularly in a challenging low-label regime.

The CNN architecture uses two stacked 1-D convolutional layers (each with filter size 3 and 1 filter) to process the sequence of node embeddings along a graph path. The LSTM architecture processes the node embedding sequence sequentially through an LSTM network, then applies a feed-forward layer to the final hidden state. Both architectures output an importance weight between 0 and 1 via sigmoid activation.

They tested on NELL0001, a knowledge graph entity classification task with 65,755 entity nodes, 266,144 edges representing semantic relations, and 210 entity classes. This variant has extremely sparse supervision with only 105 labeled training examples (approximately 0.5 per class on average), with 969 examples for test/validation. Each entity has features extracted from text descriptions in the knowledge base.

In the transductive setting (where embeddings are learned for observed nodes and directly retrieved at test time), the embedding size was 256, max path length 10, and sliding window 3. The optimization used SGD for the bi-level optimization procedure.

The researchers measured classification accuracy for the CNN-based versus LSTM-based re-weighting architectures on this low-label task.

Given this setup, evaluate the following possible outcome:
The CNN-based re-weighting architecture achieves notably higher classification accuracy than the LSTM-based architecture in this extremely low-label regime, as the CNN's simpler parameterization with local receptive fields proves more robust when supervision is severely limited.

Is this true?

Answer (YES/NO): NO